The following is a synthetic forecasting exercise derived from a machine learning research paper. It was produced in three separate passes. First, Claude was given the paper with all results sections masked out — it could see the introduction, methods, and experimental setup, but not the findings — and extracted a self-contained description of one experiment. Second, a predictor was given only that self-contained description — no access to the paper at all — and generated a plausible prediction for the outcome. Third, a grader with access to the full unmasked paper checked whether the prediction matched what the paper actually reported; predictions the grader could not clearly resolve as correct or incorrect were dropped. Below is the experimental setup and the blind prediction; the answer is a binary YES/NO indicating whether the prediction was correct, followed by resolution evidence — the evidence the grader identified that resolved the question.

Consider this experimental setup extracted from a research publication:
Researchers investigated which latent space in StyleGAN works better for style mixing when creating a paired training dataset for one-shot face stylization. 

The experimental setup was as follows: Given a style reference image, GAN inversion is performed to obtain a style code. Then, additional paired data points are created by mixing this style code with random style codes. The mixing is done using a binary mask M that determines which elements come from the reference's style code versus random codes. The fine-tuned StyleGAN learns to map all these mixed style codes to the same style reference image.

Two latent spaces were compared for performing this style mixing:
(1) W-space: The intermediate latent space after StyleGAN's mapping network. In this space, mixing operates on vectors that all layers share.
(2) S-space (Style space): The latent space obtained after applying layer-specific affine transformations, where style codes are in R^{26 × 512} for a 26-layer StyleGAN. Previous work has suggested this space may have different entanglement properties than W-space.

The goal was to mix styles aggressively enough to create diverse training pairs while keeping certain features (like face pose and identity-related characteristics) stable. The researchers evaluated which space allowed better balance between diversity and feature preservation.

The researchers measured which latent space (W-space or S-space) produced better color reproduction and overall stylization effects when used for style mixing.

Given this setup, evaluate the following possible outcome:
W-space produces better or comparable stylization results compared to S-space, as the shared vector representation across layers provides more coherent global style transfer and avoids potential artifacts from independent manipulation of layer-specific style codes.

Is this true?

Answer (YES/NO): NO